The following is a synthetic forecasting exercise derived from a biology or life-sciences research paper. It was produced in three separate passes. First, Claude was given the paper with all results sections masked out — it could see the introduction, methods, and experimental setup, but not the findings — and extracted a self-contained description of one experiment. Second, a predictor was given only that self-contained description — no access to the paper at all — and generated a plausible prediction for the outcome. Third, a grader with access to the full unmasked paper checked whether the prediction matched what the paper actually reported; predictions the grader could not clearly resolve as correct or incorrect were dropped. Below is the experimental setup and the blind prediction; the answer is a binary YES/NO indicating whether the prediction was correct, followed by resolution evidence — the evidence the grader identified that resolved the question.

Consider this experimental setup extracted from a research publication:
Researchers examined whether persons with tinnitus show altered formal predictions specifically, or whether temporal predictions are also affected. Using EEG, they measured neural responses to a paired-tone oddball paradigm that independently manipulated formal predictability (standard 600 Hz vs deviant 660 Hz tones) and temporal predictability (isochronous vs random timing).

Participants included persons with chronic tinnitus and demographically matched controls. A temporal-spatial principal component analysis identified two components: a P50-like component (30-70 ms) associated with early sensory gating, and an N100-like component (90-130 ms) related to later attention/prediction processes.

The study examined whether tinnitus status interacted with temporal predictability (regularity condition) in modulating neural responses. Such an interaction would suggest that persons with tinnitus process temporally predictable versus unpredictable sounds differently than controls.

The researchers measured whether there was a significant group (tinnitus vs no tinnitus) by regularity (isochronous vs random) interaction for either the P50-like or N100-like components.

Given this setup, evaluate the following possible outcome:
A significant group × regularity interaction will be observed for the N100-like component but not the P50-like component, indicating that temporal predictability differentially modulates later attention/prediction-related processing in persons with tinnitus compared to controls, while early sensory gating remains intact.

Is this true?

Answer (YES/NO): NO